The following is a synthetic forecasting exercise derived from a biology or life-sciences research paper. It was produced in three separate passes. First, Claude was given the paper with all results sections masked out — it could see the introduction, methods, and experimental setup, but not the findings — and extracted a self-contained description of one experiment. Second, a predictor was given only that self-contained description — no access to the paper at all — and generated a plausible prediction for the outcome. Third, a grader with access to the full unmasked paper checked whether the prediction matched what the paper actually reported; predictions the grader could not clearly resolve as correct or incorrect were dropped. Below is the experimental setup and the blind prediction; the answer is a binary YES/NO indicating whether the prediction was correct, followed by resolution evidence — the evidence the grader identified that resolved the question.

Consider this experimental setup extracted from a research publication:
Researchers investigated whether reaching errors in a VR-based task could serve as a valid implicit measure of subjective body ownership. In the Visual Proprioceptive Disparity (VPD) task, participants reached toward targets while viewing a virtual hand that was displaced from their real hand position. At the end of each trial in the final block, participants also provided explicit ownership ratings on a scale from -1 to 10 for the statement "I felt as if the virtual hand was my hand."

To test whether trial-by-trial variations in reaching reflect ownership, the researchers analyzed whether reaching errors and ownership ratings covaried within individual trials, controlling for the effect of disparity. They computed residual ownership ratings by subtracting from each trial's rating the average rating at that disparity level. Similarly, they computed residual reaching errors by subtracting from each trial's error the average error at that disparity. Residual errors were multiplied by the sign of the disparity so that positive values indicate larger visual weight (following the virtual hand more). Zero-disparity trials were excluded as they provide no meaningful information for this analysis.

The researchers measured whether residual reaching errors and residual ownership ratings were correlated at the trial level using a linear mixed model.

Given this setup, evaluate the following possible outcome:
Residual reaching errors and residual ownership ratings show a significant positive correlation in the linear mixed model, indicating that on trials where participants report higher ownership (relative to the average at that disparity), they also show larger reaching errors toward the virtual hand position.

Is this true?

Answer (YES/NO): YES